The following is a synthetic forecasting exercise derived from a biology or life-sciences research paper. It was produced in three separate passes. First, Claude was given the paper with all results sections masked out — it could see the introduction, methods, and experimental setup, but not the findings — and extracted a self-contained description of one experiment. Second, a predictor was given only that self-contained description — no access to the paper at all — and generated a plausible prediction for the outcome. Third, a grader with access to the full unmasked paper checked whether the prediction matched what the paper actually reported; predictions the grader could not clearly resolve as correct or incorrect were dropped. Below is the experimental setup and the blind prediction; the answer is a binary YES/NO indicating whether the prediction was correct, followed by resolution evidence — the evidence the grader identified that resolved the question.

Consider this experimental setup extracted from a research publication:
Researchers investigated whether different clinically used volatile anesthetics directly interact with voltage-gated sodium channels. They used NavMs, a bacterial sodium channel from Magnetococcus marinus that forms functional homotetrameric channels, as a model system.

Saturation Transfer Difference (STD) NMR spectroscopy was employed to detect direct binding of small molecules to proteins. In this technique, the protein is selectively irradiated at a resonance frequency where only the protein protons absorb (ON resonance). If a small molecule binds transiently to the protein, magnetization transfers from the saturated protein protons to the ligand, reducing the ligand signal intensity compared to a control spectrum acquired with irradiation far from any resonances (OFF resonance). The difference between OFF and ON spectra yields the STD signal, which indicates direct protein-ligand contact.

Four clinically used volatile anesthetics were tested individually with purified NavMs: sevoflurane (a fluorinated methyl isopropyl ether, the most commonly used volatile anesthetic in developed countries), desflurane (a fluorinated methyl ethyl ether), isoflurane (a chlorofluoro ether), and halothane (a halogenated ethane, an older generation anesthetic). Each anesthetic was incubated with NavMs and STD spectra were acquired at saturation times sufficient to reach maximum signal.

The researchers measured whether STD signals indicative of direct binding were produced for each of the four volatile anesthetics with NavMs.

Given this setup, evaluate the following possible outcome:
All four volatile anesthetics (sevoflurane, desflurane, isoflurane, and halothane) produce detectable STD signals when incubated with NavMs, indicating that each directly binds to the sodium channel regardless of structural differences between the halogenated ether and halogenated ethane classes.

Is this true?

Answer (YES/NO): YES